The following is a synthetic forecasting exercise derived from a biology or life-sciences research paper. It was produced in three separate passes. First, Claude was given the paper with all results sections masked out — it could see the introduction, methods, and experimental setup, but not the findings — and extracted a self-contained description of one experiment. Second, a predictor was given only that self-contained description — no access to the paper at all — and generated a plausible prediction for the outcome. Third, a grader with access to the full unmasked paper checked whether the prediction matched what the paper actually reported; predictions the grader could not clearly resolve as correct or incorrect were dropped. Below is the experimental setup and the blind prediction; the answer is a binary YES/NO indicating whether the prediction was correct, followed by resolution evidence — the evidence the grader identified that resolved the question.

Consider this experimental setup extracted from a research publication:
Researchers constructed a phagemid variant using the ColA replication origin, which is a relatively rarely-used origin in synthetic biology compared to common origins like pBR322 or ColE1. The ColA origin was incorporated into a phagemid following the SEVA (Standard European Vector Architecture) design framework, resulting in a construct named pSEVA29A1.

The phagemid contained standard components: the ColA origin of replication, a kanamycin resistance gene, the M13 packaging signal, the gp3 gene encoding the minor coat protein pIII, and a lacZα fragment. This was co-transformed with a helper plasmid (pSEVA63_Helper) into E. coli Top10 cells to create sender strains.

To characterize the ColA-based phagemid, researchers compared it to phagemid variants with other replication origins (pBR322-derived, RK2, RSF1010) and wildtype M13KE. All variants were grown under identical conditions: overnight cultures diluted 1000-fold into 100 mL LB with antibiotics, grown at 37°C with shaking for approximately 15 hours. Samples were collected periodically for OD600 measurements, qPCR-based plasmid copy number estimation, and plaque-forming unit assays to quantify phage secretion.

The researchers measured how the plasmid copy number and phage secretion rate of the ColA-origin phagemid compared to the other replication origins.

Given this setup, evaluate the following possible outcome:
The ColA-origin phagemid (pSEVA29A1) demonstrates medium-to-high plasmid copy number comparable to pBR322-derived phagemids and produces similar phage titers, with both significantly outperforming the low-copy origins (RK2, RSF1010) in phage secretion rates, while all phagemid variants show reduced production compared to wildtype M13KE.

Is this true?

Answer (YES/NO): NO